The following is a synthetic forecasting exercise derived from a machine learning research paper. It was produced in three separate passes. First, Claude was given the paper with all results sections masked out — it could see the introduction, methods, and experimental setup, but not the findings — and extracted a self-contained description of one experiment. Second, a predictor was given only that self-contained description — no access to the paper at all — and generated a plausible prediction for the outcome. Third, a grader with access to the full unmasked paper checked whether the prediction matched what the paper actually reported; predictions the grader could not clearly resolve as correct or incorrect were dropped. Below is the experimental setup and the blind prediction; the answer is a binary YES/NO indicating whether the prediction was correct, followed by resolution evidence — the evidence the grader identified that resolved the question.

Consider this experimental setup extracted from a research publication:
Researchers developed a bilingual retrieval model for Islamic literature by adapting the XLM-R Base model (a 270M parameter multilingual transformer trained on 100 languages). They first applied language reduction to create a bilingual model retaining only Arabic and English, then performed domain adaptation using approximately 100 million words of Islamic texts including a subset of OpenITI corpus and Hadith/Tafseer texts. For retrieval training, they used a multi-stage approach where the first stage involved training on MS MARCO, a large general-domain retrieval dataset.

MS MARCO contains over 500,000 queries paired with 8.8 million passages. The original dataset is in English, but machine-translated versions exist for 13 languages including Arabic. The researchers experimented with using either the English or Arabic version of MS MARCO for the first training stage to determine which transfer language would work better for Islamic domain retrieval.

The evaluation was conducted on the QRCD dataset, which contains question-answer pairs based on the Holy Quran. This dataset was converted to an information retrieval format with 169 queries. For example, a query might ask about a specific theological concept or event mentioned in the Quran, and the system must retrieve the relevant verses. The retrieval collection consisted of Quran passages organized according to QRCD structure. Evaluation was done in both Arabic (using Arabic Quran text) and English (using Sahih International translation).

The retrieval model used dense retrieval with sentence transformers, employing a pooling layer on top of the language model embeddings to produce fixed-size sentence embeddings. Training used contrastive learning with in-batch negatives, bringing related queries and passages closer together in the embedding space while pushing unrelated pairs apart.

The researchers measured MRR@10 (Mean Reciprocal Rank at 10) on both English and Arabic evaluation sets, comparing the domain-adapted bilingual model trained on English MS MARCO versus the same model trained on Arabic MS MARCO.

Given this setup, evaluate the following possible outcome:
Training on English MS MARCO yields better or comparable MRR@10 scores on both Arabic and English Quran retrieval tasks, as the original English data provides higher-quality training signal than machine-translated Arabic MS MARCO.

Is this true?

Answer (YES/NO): NO